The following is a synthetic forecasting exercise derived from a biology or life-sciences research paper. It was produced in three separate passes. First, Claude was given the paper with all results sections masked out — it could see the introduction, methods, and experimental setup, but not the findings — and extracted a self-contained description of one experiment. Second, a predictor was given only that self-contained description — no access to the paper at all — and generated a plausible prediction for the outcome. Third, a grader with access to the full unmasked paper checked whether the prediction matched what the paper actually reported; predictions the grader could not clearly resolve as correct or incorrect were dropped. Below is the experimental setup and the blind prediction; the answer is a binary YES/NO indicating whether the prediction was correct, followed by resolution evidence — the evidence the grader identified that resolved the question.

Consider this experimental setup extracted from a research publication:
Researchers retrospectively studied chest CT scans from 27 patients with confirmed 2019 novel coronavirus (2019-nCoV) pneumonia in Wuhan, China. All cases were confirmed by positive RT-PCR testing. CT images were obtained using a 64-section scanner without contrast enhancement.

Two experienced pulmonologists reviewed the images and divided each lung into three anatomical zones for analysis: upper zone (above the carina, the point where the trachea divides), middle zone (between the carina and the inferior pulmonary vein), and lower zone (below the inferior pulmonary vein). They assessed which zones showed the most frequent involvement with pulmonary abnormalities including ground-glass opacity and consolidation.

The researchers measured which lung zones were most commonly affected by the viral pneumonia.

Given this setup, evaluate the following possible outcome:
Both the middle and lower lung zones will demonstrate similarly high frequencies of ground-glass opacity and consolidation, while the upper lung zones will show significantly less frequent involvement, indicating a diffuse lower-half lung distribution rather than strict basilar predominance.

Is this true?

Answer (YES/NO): NO